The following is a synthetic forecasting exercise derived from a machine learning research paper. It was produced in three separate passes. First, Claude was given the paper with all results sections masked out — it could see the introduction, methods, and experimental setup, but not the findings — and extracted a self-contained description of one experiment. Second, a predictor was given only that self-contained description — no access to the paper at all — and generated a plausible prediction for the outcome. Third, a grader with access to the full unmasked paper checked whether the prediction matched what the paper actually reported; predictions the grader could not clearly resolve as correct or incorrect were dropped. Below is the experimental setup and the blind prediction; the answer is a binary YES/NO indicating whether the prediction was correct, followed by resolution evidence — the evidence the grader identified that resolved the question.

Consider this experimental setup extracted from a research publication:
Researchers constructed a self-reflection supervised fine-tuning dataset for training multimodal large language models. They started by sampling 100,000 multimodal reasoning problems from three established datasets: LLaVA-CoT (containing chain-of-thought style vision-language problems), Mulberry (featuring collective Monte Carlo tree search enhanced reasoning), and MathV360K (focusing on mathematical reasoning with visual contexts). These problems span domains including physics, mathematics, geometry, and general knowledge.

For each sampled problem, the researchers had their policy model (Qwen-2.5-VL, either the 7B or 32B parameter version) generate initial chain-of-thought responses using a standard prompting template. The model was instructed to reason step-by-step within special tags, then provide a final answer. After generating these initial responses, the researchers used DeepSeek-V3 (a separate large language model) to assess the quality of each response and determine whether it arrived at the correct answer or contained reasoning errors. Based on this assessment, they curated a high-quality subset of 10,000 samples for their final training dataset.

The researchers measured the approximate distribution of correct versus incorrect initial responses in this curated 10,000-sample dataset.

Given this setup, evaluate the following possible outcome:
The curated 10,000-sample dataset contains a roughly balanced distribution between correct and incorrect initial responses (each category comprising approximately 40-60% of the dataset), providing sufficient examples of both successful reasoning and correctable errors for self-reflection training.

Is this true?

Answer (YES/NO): NO